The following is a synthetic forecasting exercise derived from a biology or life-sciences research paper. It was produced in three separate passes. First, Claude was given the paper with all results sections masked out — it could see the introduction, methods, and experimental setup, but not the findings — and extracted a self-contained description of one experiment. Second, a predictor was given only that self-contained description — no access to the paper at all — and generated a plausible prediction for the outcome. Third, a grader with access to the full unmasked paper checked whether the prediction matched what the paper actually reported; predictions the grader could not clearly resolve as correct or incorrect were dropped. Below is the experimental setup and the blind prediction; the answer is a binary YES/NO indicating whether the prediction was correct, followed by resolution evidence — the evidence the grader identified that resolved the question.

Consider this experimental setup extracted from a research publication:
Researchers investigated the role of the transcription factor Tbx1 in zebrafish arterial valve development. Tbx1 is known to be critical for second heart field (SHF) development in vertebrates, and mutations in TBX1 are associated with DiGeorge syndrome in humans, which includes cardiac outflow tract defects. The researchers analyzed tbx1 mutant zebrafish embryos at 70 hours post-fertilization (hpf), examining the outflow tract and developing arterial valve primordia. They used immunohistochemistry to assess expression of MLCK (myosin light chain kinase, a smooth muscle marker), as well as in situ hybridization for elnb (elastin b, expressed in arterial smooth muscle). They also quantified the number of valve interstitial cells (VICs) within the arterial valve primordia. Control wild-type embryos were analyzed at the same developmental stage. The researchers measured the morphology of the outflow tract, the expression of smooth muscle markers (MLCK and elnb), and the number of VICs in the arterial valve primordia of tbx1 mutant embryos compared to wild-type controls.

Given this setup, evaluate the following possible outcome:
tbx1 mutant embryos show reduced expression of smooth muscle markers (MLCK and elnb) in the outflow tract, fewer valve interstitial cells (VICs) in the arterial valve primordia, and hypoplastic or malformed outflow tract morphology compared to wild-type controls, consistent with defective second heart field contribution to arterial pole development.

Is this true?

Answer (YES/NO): YES